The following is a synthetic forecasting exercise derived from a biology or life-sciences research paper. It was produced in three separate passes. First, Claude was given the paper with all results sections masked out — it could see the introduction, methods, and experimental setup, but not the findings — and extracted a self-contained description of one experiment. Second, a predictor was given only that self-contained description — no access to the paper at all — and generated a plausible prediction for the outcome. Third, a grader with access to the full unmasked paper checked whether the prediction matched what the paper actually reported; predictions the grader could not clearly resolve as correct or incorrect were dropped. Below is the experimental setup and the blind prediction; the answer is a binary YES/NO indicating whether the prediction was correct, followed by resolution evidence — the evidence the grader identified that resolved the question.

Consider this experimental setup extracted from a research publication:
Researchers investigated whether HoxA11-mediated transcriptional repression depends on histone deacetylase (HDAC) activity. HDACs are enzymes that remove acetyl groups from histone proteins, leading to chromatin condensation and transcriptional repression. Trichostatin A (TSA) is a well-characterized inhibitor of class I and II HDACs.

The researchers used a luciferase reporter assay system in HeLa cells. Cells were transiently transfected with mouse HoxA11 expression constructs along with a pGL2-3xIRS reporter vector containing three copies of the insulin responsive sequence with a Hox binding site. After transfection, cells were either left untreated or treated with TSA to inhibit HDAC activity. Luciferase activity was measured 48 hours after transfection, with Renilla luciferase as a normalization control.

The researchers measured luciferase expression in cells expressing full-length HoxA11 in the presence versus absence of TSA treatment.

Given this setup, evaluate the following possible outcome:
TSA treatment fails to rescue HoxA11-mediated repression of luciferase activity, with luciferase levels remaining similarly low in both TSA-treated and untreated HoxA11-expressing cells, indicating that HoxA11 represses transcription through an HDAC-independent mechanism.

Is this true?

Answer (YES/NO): NO